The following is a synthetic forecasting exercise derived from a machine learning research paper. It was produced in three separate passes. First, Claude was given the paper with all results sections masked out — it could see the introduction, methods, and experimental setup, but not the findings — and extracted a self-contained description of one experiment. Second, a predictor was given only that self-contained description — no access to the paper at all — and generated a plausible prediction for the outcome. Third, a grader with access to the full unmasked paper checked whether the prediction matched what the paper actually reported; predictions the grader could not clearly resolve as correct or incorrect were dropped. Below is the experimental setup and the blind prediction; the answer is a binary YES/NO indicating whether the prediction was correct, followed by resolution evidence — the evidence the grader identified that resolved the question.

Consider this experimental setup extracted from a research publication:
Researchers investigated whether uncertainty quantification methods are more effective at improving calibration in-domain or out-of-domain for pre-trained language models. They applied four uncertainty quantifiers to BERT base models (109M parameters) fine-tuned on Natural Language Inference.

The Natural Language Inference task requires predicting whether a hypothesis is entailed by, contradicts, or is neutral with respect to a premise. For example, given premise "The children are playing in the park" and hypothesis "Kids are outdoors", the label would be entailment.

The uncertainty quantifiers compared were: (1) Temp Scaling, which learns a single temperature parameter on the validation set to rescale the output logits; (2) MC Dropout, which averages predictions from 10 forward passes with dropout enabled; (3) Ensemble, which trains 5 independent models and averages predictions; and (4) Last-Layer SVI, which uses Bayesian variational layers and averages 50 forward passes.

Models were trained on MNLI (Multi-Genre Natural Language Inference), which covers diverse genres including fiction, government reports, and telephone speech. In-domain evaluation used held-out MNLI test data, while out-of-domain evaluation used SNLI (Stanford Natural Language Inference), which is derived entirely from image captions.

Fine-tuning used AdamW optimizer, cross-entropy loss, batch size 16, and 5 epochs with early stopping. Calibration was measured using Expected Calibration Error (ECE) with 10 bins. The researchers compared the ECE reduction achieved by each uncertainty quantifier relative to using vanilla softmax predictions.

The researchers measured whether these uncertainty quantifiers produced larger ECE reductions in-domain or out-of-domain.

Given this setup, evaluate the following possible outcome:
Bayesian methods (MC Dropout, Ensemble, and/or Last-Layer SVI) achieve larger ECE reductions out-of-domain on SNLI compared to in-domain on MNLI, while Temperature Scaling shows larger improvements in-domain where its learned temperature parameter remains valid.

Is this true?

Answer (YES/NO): NO